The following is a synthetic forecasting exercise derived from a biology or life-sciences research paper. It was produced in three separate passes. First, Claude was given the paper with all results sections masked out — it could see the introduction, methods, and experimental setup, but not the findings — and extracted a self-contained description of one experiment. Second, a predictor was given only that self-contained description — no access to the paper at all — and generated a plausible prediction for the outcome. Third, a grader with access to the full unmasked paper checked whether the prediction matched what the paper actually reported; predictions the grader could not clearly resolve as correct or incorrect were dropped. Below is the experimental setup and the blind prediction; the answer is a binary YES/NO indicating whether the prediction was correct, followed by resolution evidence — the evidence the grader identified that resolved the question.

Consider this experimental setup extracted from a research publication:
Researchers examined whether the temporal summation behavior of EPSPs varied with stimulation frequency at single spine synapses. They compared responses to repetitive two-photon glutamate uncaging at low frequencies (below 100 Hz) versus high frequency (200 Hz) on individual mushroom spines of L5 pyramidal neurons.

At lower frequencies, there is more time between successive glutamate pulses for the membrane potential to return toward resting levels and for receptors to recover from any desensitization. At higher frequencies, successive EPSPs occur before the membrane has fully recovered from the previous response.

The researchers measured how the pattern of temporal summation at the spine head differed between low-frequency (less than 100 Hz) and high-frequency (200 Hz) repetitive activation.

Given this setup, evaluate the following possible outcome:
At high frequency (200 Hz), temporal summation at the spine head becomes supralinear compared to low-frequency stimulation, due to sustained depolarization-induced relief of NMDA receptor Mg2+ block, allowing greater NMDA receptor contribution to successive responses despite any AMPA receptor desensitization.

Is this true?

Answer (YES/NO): NO